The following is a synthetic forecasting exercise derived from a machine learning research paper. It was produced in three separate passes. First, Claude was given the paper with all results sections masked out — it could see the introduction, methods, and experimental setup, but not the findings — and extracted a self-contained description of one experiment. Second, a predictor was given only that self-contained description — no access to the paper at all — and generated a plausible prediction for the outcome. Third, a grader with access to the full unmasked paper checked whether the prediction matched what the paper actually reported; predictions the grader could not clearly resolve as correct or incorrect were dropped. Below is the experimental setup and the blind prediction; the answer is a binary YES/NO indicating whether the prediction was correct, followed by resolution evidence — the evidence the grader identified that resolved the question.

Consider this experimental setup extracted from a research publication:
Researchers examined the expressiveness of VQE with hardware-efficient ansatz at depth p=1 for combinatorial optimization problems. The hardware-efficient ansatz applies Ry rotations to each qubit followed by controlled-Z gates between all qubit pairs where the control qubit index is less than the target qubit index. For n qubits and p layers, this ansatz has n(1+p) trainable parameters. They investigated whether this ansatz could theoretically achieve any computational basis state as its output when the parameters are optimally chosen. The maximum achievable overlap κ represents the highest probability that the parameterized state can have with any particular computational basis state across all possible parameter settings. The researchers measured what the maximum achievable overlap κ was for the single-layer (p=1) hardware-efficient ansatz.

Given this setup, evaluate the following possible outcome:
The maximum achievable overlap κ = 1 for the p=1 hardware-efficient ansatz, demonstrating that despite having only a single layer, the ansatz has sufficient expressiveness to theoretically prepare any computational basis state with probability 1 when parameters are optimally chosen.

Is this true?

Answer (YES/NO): YES